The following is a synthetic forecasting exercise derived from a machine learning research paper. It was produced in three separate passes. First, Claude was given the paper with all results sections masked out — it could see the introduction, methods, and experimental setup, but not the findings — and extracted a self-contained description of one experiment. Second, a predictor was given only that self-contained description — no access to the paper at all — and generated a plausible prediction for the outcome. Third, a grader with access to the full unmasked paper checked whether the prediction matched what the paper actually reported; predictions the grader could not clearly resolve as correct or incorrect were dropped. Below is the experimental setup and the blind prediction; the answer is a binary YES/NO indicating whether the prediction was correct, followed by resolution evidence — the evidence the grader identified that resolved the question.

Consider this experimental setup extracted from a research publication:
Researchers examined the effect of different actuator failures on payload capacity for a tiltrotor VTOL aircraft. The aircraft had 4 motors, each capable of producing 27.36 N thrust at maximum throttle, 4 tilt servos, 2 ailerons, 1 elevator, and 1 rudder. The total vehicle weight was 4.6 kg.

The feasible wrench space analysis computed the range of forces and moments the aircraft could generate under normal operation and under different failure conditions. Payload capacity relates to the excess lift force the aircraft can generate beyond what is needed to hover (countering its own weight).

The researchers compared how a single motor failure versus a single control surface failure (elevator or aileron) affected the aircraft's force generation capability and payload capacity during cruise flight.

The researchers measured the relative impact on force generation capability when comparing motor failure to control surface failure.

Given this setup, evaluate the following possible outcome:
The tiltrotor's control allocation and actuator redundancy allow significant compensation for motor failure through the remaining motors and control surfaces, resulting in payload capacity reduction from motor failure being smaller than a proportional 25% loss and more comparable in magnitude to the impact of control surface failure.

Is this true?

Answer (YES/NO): NO